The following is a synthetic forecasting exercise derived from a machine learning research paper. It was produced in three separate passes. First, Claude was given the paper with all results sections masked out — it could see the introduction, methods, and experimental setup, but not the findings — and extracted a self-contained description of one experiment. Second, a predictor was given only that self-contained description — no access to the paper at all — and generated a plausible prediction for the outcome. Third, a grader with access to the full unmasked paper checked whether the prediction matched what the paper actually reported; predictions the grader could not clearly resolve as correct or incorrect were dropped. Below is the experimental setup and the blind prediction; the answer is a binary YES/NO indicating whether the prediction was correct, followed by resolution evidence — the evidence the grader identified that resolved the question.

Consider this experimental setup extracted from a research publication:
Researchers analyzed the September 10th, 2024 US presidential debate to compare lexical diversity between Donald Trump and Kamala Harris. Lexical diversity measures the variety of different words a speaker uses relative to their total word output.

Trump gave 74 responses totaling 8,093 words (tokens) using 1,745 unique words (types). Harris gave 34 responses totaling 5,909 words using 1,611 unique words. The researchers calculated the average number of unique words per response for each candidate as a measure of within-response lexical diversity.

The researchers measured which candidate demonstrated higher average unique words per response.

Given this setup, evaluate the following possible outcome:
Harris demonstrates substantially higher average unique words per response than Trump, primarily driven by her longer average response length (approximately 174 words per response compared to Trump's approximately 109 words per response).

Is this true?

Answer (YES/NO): NO